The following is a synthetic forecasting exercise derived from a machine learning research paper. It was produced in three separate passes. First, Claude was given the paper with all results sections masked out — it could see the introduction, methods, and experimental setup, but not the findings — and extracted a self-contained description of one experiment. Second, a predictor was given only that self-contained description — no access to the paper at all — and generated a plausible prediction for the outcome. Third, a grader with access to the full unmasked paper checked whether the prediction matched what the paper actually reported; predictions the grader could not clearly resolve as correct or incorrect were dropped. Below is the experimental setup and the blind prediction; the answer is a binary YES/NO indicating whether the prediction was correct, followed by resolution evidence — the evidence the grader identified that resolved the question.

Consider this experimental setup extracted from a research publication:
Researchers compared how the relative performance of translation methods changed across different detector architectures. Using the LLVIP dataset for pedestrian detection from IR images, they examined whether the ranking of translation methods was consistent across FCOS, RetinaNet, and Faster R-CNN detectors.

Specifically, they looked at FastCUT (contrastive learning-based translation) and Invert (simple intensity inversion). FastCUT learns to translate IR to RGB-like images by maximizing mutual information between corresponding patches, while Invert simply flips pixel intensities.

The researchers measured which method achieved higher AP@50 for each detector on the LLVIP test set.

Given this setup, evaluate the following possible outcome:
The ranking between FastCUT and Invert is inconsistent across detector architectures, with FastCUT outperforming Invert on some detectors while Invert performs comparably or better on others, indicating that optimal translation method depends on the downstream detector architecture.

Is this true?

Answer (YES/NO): NO